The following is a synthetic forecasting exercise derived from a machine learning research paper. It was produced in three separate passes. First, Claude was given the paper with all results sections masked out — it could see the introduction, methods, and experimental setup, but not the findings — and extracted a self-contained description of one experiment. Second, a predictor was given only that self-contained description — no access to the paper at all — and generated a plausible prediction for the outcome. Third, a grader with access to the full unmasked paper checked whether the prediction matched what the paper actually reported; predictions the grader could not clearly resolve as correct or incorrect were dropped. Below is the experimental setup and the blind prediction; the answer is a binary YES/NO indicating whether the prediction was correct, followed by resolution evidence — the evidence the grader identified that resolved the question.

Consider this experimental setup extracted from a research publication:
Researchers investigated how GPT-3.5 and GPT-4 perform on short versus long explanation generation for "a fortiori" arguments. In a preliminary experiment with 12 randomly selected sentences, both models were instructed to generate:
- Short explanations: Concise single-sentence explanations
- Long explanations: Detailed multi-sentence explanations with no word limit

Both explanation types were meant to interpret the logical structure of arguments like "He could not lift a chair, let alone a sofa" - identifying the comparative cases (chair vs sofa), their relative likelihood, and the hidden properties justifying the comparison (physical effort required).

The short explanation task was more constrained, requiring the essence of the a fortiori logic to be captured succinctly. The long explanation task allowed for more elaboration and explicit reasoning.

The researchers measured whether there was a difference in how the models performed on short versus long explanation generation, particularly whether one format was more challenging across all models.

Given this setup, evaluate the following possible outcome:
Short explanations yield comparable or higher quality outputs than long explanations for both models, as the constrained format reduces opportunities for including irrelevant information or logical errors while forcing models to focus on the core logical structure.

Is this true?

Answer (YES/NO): NO